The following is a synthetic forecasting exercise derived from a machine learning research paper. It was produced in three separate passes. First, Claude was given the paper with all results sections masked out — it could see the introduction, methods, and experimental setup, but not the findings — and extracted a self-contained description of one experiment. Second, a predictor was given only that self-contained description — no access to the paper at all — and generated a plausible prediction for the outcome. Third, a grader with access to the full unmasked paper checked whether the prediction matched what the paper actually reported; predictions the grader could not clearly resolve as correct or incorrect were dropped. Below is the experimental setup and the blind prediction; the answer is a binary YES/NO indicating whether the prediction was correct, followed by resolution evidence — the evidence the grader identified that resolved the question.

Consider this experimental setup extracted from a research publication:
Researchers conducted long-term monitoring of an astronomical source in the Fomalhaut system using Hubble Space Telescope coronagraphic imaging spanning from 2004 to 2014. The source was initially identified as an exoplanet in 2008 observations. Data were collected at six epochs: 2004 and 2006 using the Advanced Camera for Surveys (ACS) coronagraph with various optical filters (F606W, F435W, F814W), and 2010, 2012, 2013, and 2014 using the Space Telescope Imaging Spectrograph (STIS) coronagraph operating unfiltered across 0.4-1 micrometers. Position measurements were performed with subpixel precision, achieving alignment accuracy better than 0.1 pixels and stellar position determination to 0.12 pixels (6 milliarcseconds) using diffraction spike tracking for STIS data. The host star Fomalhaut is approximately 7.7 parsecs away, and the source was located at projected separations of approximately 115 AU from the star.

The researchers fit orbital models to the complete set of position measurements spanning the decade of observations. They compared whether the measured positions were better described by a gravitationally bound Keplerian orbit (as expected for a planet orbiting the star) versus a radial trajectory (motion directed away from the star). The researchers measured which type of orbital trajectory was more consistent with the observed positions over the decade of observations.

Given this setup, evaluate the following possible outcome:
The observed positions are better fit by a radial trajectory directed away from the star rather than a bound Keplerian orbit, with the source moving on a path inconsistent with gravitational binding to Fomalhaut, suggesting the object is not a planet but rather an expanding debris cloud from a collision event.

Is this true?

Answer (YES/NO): YES